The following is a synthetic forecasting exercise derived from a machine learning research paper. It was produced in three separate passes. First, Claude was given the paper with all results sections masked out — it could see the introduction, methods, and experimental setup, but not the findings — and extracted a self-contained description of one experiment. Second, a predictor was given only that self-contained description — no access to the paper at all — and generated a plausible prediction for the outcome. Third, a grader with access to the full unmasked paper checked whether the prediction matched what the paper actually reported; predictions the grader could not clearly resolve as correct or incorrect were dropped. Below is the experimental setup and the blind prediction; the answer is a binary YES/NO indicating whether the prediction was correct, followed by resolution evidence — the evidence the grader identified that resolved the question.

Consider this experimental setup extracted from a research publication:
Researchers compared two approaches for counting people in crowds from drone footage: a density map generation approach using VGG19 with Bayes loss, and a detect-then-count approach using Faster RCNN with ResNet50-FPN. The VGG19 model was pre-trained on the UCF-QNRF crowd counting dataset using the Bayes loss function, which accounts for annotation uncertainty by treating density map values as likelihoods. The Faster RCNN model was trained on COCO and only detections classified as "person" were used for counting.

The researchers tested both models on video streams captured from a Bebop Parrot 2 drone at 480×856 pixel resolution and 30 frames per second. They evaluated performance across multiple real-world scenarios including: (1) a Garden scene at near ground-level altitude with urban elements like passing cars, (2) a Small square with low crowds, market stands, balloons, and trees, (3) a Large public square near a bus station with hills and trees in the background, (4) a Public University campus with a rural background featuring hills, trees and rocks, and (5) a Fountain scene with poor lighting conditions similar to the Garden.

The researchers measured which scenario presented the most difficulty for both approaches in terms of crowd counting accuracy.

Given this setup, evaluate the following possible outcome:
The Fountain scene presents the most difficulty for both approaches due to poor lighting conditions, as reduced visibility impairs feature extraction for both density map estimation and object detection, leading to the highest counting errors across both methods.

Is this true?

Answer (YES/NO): NO